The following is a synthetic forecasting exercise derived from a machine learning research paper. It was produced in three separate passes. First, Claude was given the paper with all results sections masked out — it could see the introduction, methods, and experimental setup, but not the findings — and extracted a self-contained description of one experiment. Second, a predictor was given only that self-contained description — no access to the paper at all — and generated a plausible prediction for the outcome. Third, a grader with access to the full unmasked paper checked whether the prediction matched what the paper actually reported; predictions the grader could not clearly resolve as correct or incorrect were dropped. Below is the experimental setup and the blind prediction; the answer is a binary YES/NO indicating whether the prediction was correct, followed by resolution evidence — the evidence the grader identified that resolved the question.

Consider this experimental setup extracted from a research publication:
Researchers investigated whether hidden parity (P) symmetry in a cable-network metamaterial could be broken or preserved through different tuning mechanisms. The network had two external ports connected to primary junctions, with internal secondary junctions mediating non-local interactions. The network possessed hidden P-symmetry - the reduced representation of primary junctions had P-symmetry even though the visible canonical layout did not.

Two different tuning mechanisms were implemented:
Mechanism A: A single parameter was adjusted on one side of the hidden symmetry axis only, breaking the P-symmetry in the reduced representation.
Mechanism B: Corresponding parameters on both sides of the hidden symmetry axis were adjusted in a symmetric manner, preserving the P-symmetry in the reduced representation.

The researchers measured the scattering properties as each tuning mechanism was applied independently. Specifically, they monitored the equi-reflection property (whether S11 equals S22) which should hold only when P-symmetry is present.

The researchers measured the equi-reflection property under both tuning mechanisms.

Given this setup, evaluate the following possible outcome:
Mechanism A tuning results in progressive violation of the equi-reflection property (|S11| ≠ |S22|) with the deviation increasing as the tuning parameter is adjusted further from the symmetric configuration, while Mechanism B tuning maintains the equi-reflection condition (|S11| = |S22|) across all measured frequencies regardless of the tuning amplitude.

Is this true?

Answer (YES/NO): NO